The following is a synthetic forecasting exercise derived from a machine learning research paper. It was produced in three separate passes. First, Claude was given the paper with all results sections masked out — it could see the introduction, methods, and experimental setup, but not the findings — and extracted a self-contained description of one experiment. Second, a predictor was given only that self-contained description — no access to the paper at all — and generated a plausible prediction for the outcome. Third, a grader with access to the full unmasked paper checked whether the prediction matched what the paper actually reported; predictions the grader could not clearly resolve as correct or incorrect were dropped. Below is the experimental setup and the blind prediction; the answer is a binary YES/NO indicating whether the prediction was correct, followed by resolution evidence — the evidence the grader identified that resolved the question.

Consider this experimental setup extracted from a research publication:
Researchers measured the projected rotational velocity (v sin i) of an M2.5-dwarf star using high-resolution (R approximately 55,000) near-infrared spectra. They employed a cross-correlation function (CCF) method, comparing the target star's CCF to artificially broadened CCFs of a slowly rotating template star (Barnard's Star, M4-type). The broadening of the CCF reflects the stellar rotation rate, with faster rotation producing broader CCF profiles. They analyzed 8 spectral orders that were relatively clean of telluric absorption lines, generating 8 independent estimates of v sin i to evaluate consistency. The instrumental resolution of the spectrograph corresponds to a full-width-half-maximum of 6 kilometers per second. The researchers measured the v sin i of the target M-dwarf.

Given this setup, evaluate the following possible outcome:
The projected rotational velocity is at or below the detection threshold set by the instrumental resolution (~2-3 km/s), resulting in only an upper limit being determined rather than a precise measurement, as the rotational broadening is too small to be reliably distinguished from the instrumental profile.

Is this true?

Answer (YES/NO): YES